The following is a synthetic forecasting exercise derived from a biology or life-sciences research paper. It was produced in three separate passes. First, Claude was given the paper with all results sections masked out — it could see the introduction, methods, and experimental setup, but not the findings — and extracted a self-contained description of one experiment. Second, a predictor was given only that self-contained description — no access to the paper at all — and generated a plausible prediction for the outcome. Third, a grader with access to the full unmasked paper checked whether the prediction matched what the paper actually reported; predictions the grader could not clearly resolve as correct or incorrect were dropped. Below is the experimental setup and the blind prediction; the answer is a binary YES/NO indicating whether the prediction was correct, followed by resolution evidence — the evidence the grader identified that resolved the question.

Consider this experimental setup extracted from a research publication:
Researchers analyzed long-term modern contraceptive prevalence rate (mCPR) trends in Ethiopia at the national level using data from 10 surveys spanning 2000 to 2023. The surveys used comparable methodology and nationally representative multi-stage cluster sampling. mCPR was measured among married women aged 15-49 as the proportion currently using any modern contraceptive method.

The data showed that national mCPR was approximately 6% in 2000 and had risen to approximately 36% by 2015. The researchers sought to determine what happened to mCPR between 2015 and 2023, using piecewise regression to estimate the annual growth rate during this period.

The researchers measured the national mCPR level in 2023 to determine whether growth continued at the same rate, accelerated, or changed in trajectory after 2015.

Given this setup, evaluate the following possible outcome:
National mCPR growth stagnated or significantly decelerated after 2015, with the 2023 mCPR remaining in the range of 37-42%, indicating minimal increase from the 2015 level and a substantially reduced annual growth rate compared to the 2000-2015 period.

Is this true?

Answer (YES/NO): NO